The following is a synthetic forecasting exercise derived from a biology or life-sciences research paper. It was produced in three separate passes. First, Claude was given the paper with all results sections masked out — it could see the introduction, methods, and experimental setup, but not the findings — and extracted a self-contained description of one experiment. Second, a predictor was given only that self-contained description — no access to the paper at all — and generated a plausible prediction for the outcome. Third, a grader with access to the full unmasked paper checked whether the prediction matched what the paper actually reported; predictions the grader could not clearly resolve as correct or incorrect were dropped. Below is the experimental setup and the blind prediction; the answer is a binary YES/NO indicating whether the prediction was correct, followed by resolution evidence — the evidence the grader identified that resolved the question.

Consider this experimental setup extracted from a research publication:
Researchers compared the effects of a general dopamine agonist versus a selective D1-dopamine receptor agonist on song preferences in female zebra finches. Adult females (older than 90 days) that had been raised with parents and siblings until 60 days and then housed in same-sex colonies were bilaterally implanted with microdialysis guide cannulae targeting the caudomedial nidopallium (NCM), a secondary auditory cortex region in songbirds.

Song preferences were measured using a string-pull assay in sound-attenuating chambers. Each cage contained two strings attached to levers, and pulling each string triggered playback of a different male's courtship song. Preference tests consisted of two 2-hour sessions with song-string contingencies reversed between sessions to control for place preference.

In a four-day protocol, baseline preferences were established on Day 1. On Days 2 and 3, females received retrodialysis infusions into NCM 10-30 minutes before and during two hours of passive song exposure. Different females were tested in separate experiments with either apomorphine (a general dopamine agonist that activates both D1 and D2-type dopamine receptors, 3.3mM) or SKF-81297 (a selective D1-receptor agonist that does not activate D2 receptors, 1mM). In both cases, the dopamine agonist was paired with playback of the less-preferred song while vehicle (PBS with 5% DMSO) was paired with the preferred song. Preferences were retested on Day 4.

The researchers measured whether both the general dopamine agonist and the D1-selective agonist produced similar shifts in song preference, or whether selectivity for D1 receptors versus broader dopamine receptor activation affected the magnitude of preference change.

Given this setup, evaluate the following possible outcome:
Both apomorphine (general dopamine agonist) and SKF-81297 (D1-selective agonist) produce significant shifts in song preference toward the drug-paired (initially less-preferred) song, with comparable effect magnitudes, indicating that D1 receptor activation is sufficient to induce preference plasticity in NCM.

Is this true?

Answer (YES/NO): YES